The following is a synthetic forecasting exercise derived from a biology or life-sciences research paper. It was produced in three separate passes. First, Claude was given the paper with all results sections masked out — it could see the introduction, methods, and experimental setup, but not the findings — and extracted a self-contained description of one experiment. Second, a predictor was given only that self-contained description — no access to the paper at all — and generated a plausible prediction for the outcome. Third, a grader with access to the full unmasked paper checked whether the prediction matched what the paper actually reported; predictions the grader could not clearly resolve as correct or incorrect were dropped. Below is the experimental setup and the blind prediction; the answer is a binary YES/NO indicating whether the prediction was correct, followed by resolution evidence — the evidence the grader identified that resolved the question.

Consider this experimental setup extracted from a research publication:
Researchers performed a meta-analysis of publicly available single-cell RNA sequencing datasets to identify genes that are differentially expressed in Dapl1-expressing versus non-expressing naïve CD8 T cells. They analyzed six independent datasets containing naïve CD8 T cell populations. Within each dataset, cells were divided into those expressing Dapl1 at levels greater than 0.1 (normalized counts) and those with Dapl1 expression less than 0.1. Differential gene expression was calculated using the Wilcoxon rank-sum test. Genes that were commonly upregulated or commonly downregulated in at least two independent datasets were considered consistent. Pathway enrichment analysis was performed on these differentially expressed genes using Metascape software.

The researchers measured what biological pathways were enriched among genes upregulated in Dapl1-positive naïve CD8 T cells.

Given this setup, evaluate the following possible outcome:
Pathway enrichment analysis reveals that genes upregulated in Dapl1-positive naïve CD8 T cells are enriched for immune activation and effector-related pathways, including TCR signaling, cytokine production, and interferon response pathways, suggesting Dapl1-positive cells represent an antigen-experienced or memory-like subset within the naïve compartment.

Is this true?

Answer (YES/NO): NO